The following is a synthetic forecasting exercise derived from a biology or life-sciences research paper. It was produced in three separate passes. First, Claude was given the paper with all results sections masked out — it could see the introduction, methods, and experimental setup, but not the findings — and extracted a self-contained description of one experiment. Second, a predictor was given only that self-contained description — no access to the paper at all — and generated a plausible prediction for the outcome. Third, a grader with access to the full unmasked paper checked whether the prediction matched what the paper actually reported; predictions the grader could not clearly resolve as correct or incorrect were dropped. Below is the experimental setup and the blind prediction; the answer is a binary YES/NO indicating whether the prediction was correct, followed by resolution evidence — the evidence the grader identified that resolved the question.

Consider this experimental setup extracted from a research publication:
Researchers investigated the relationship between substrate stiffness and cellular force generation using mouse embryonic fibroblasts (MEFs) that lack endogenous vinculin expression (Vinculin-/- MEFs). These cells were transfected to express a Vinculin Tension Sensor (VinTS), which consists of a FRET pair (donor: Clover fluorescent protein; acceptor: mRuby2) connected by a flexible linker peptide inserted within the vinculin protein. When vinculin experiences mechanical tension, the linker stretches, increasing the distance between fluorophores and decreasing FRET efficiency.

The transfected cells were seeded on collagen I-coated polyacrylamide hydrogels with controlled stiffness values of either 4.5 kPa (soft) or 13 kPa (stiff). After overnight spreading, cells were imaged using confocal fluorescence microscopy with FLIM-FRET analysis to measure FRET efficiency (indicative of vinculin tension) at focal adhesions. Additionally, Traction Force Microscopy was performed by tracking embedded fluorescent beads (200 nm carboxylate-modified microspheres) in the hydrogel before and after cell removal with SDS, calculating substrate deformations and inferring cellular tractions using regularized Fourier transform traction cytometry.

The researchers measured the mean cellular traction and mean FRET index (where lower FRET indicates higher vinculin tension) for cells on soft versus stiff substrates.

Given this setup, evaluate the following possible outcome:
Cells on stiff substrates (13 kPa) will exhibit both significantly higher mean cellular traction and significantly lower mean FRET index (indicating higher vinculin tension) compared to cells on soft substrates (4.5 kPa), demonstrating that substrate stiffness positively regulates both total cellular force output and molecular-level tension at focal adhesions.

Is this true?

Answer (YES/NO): YES